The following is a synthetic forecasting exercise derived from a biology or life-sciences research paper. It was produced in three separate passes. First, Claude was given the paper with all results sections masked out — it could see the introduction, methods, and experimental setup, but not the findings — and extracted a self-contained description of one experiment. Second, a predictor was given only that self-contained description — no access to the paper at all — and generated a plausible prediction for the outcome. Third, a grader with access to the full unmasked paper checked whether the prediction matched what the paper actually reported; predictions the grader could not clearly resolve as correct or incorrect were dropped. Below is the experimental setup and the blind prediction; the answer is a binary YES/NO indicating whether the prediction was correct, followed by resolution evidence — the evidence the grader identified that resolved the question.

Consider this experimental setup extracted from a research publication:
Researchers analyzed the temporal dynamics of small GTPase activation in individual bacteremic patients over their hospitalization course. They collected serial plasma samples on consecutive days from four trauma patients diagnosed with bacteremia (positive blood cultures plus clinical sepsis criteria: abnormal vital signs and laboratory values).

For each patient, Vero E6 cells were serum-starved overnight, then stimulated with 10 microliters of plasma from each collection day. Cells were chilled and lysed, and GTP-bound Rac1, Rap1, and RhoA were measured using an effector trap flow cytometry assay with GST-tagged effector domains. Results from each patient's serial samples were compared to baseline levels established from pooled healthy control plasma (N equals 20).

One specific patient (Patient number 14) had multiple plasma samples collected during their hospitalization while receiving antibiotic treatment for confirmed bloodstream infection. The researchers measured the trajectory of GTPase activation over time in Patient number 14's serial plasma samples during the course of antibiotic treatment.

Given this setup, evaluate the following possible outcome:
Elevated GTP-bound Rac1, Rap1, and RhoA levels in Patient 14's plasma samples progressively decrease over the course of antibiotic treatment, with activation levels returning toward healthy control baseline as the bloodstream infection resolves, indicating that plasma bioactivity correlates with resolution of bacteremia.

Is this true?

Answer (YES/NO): NO